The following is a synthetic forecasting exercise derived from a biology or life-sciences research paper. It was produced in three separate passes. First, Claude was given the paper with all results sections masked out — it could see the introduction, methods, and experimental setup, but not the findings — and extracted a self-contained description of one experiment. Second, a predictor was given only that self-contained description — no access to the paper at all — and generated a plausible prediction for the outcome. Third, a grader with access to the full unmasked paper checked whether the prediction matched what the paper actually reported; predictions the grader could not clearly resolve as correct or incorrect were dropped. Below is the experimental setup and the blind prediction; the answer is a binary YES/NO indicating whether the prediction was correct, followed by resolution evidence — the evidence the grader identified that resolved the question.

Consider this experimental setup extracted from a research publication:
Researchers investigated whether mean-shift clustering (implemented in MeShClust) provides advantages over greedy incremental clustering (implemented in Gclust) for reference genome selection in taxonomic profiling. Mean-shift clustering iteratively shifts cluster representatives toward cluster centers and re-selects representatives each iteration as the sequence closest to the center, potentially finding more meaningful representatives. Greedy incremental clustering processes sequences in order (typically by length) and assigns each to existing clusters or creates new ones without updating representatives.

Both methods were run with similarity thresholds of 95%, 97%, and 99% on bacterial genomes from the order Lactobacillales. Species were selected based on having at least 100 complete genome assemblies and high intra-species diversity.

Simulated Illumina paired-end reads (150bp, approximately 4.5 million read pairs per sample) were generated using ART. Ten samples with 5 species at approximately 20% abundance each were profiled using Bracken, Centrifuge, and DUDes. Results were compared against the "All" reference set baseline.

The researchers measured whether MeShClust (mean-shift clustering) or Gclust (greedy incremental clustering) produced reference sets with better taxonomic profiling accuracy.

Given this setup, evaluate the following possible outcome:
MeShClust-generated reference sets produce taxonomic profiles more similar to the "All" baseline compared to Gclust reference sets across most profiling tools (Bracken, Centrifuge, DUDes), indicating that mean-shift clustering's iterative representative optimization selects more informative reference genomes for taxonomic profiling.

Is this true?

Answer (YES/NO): NO